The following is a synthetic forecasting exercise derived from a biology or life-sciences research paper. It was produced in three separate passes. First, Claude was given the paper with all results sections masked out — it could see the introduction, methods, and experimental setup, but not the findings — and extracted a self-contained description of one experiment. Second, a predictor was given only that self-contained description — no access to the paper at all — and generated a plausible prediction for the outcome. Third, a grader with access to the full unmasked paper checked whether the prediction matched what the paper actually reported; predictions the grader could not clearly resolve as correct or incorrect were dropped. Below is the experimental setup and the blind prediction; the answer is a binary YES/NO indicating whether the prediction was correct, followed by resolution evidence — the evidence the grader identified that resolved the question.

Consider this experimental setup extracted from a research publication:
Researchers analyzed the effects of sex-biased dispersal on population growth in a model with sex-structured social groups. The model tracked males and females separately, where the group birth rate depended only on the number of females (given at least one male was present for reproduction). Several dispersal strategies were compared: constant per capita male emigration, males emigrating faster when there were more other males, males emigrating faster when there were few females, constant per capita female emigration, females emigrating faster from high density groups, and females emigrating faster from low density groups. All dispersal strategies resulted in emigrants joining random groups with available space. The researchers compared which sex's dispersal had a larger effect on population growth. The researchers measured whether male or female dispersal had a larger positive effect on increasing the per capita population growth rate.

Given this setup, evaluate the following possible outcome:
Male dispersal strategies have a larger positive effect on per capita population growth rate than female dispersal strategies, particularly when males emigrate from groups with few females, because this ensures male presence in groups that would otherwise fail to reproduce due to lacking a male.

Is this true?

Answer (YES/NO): NO